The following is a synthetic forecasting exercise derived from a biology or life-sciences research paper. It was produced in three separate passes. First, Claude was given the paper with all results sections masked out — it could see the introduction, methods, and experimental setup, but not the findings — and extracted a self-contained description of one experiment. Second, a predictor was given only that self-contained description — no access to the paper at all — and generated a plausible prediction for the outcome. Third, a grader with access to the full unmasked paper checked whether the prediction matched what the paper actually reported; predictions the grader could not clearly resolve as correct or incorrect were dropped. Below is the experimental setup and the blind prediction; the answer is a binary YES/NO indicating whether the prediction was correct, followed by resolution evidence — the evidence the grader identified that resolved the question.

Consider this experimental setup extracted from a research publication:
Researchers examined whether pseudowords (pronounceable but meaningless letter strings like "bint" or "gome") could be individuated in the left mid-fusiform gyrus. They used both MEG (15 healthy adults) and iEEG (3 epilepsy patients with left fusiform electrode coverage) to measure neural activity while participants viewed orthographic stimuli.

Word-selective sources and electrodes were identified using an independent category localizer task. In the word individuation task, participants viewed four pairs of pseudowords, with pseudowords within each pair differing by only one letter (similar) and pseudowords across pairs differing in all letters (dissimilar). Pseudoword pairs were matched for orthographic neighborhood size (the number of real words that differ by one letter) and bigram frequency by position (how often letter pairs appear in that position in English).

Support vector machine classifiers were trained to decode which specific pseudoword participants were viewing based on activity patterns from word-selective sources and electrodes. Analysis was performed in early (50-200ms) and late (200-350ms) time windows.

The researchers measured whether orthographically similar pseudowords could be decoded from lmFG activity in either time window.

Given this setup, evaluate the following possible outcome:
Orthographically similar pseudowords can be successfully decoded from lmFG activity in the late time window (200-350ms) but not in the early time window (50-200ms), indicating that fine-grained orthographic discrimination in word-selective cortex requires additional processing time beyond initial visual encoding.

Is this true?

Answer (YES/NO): NO